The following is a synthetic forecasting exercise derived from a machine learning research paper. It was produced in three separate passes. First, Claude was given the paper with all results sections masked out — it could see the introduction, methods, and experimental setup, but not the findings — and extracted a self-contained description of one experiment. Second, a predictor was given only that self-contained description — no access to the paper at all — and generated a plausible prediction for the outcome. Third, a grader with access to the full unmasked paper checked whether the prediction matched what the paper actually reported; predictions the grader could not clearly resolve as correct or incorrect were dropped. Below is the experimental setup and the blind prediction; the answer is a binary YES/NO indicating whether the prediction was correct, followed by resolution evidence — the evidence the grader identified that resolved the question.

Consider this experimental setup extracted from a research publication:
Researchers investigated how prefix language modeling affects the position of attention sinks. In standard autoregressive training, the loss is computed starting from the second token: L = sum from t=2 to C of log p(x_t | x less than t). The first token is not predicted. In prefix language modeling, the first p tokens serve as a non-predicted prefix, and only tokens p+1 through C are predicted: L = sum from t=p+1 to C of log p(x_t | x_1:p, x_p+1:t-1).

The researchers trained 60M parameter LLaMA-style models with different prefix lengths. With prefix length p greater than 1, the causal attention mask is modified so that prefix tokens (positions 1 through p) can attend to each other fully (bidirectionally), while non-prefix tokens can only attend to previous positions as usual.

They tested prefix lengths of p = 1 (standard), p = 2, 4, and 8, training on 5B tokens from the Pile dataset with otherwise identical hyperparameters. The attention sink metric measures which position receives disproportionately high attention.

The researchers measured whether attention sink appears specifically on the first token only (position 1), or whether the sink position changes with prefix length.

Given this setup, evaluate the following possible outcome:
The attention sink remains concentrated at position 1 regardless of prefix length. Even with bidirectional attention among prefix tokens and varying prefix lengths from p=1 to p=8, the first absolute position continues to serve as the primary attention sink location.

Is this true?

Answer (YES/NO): NO